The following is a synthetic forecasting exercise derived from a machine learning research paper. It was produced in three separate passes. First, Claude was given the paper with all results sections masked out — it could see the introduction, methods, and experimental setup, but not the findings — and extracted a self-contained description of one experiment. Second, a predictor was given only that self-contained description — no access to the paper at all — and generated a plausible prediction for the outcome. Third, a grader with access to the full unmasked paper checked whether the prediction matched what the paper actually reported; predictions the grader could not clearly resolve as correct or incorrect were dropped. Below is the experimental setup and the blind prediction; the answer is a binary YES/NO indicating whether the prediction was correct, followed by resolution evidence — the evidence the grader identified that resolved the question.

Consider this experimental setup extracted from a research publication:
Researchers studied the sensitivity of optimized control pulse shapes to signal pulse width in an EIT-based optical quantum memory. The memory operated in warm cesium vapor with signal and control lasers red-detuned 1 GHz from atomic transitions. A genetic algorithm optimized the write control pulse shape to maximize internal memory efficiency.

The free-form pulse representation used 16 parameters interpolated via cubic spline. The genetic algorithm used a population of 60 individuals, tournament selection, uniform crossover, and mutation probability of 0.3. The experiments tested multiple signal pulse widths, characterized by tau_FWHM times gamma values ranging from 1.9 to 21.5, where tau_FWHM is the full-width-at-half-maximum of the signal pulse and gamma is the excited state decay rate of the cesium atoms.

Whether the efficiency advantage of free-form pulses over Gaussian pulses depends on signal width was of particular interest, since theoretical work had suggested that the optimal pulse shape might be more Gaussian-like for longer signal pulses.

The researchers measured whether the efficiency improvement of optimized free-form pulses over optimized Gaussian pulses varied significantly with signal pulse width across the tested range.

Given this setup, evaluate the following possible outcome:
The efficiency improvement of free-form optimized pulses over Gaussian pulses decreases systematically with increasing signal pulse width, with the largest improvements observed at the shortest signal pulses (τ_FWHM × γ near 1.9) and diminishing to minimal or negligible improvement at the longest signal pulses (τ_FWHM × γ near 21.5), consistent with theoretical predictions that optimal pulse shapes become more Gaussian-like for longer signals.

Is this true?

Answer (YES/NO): NO